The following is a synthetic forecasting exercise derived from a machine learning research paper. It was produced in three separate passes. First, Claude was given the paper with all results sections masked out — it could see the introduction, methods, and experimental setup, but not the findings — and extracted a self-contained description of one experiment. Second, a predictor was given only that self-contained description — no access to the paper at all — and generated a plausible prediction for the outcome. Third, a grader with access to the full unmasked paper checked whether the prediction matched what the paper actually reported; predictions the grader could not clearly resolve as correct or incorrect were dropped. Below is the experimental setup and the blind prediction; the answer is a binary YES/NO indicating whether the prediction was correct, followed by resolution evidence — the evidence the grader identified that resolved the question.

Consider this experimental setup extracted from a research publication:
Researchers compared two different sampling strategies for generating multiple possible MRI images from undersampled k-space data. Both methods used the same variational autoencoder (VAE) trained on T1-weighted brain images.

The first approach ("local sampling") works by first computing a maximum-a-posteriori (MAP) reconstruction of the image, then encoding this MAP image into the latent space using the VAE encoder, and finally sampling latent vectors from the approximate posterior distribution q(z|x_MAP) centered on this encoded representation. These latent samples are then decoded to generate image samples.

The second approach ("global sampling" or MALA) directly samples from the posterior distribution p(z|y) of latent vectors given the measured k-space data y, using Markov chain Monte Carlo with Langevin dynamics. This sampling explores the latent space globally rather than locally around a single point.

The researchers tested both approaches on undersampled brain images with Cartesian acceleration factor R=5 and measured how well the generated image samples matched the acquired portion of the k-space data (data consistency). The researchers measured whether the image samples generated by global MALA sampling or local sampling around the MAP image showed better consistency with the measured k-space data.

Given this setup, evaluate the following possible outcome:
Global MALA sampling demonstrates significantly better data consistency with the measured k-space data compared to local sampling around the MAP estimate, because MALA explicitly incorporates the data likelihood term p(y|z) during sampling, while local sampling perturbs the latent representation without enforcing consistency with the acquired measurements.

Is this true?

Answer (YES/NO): YES